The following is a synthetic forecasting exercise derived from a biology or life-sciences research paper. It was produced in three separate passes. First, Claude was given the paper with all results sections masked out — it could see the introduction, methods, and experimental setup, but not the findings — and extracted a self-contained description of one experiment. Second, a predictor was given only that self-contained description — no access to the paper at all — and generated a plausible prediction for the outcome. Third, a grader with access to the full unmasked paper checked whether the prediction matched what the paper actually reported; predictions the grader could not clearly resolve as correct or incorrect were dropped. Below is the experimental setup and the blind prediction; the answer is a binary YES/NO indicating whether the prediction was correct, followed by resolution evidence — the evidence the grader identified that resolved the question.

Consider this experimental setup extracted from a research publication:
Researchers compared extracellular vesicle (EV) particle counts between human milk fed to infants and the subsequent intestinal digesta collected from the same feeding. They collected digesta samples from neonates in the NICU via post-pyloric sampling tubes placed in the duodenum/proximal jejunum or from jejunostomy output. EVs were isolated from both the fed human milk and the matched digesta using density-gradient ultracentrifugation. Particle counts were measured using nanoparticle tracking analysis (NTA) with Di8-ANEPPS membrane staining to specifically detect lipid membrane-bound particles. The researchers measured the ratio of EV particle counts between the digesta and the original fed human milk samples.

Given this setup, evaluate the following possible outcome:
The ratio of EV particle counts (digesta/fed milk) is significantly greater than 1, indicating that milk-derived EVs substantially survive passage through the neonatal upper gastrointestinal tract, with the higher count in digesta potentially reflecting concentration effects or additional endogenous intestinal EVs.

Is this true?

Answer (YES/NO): NO